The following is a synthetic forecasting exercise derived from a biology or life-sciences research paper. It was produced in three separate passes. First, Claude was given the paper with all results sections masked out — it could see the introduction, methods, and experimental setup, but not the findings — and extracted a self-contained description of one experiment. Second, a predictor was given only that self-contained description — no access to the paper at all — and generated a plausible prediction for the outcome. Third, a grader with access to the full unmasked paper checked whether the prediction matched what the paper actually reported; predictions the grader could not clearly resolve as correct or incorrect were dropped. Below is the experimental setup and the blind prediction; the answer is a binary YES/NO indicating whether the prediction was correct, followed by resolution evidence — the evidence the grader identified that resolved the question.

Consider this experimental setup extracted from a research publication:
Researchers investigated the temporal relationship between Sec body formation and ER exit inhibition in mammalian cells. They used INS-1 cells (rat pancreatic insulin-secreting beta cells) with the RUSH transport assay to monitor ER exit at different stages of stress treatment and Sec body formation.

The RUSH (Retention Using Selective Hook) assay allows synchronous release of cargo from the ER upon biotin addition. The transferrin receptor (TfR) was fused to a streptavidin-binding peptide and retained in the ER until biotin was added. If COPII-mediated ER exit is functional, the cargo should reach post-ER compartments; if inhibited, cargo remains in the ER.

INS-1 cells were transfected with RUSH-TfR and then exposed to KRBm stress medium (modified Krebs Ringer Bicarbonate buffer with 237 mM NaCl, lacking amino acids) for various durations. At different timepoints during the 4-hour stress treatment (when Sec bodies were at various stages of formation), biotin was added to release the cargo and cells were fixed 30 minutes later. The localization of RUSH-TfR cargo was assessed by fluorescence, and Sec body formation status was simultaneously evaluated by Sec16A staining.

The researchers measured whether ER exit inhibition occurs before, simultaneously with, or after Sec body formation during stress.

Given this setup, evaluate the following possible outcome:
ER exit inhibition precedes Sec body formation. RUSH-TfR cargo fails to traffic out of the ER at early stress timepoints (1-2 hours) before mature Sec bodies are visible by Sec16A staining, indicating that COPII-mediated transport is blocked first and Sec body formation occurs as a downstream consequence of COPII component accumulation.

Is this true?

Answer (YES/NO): NO